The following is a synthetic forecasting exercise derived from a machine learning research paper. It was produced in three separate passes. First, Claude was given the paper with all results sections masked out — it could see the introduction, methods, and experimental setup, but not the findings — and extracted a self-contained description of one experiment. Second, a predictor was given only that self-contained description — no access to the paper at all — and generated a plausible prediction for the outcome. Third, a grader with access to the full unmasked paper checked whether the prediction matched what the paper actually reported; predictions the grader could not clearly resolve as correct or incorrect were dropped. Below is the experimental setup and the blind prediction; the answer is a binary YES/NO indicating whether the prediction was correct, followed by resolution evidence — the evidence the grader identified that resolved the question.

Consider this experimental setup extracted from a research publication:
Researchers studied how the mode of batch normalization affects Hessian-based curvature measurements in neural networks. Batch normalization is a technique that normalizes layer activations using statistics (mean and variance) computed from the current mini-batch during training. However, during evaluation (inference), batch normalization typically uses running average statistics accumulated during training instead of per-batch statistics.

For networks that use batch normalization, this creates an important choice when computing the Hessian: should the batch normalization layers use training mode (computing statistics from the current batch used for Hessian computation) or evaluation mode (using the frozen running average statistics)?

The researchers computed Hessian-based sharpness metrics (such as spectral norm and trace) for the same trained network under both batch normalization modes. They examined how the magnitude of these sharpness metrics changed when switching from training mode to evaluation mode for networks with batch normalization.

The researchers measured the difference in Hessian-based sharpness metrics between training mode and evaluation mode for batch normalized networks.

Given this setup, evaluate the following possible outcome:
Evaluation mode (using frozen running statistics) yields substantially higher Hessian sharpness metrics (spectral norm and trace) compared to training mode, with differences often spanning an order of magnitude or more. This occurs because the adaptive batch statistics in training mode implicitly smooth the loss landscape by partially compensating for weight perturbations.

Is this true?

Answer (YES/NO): NO